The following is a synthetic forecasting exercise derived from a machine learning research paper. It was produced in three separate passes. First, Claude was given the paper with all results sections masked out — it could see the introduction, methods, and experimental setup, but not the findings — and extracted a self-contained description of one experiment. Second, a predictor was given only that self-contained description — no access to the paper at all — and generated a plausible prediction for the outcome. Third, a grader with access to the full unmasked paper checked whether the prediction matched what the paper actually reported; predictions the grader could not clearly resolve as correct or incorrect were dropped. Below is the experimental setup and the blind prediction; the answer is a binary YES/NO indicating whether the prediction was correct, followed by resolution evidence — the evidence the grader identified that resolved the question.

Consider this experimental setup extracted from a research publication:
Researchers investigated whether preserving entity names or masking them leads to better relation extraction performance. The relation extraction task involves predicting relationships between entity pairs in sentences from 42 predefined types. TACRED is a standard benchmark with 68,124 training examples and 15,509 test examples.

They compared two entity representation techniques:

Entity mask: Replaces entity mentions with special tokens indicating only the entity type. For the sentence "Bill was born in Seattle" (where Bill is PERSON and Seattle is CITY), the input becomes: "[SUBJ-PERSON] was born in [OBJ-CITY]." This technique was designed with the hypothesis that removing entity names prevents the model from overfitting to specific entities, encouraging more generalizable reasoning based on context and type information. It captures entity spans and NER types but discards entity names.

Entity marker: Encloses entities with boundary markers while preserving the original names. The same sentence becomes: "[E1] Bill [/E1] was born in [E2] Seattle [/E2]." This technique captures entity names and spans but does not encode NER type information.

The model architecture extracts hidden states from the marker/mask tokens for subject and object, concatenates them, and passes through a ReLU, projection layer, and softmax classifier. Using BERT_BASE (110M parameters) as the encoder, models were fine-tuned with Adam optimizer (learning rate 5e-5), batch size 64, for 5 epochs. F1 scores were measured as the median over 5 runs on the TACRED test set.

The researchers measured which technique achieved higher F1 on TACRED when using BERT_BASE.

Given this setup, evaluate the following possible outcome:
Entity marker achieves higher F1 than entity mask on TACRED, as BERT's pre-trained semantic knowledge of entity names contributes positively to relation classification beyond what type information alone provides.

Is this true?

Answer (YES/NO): NO